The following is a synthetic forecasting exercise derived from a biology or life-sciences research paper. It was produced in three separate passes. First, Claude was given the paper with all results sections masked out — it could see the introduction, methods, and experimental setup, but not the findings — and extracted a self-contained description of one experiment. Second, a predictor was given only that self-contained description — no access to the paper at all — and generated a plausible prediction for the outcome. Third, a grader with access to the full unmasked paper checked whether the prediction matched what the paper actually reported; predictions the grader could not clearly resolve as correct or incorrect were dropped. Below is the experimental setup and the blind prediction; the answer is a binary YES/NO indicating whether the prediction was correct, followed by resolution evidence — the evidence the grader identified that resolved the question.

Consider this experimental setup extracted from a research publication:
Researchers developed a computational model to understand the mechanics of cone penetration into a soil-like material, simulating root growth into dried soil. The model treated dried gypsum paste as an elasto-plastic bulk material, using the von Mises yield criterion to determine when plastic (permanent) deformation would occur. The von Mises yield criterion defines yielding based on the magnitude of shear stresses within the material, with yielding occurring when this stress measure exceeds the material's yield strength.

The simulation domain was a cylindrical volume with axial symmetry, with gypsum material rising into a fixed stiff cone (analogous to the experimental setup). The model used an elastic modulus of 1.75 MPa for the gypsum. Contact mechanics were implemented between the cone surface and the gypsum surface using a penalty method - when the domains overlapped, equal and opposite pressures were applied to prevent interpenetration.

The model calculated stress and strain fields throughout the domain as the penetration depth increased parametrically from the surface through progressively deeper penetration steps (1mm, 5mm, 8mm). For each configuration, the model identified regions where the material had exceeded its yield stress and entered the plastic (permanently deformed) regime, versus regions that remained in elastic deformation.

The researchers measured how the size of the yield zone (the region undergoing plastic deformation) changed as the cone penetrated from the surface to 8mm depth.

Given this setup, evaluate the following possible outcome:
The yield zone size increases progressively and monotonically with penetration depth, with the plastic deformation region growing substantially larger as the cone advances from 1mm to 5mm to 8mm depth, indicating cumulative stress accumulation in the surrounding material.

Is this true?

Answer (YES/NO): YES